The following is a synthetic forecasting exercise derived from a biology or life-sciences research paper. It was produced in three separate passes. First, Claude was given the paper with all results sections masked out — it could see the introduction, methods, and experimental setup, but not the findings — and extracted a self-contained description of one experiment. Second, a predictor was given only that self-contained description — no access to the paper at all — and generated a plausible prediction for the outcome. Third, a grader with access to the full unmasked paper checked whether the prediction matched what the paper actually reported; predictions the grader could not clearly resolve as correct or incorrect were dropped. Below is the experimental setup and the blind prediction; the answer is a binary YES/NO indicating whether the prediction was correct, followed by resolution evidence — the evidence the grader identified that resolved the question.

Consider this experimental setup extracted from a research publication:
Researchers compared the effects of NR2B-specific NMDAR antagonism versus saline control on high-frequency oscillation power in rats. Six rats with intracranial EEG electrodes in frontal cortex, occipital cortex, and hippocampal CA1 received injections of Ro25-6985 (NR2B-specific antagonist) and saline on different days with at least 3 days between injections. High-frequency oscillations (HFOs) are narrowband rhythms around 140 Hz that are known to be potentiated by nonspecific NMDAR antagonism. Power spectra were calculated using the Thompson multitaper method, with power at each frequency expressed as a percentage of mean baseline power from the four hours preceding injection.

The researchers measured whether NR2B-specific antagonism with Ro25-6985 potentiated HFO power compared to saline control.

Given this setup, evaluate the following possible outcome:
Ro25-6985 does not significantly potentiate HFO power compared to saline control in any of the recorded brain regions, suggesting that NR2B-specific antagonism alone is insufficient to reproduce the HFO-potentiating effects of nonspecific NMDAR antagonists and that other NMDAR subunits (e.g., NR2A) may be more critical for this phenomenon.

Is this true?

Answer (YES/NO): YES